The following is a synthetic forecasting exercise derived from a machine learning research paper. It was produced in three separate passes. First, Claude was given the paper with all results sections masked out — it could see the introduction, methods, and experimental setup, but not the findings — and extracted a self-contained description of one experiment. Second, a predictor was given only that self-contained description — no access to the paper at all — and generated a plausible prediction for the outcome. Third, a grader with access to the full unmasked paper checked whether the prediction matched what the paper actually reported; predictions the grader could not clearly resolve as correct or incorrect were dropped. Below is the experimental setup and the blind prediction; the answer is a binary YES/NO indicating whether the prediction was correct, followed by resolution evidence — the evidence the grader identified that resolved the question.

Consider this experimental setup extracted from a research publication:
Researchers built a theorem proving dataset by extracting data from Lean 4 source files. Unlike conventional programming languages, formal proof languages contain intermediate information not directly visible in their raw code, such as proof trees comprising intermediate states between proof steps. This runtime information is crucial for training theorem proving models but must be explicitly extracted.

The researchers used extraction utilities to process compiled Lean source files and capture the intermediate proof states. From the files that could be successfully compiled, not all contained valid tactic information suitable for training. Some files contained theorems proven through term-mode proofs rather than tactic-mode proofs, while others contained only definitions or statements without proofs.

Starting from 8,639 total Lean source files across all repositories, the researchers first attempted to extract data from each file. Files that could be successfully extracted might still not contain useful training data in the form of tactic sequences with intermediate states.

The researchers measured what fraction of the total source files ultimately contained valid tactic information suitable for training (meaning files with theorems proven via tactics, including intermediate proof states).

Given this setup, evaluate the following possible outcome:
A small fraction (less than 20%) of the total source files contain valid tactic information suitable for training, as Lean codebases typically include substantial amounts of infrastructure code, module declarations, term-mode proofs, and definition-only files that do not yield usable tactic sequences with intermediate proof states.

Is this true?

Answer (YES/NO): NO